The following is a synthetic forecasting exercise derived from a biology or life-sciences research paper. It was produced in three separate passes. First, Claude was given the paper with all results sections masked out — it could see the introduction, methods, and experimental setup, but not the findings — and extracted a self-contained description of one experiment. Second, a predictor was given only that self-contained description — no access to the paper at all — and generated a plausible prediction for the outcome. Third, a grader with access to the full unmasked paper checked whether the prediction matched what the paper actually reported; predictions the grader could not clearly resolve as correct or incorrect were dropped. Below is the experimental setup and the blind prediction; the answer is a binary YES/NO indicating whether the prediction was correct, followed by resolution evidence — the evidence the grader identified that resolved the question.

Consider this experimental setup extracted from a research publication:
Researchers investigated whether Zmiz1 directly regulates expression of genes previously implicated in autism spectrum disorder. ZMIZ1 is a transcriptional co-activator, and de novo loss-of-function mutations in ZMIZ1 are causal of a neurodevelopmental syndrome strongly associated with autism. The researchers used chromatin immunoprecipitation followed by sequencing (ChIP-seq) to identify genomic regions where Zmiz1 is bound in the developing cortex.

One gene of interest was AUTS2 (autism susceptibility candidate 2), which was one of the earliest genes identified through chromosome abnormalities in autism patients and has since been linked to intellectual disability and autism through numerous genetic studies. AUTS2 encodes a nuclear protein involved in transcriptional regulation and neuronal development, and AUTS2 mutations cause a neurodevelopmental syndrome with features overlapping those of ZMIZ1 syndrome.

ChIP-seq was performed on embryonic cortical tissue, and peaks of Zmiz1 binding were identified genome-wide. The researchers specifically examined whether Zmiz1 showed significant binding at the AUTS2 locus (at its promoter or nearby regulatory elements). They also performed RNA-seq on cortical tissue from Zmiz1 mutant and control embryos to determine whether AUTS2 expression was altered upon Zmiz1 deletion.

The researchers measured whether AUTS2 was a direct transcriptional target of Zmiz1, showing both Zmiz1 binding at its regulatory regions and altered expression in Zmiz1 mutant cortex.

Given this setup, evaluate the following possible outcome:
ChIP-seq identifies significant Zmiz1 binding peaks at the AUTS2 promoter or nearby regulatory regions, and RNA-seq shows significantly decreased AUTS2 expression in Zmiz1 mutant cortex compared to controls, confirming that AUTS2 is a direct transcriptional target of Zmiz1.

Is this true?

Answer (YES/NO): NO